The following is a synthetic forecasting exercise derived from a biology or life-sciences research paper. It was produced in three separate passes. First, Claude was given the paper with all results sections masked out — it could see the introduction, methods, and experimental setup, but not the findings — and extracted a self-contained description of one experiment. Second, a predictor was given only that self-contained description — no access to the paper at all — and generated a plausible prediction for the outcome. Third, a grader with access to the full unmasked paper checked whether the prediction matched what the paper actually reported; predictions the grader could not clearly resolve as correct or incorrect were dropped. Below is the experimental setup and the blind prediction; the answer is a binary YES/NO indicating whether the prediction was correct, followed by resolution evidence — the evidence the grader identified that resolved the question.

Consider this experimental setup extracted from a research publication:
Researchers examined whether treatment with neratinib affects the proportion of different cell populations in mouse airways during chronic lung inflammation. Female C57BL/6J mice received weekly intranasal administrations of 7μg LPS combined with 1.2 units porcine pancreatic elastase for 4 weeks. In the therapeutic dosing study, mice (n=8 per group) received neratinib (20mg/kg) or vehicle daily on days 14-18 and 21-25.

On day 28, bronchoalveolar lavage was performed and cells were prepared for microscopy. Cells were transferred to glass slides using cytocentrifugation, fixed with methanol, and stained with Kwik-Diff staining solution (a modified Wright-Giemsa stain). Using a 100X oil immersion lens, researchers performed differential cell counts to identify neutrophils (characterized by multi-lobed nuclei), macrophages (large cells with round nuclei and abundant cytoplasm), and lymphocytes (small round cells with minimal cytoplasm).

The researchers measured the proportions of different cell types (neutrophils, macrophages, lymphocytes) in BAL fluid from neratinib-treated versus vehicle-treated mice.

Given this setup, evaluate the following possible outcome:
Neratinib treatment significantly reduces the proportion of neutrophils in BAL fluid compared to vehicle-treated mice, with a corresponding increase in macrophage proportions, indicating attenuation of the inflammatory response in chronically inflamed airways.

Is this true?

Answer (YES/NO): NO